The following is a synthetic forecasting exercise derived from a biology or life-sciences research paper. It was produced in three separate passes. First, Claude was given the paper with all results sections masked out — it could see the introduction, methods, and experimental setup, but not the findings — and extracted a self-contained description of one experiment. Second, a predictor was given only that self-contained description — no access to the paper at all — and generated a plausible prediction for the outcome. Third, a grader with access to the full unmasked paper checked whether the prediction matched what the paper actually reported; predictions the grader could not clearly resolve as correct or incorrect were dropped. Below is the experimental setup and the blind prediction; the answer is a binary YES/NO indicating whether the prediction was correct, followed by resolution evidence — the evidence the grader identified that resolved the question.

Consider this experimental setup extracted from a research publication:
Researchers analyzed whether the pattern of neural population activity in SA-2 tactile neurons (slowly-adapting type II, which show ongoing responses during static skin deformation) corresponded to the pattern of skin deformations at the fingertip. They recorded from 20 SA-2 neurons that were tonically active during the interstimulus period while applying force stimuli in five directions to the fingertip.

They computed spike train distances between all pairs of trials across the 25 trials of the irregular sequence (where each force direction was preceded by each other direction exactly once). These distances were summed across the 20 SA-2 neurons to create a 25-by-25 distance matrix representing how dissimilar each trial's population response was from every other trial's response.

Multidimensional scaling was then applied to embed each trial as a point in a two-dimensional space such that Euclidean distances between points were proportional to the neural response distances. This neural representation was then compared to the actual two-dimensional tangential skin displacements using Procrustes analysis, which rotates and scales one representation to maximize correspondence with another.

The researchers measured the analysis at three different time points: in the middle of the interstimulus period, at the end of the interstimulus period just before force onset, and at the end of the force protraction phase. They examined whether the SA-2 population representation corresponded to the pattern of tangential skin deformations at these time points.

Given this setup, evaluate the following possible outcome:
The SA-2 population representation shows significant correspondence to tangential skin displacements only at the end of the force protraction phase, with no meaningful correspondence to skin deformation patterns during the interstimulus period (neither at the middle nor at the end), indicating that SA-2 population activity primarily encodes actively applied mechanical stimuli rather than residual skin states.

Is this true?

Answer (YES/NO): NO